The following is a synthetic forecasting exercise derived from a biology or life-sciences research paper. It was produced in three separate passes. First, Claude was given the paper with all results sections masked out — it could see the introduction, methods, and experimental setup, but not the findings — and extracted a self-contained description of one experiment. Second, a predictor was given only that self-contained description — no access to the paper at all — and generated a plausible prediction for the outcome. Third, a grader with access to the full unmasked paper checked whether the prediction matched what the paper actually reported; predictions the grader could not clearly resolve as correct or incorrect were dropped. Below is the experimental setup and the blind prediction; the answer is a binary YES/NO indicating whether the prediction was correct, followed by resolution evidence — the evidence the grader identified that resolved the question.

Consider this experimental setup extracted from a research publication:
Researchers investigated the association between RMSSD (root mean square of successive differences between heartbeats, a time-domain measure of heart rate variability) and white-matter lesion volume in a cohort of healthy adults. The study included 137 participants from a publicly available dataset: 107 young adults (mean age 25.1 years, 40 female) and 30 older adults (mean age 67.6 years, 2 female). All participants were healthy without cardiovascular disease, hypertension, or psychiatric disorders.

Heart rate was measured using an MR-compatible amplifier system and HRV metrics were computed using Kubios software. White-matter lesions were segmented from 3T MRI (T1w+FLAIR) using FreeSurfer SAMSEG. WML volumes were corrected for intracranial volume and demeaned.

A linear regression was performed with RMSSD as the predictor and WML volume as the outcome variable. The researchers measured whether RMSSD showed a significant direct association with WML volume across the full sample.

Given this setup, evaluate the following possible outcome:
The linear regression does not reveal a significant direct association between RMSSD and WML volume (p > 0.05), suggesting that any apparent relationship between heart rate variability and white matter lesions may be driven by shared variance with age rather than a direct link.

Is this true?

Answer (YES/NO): NO